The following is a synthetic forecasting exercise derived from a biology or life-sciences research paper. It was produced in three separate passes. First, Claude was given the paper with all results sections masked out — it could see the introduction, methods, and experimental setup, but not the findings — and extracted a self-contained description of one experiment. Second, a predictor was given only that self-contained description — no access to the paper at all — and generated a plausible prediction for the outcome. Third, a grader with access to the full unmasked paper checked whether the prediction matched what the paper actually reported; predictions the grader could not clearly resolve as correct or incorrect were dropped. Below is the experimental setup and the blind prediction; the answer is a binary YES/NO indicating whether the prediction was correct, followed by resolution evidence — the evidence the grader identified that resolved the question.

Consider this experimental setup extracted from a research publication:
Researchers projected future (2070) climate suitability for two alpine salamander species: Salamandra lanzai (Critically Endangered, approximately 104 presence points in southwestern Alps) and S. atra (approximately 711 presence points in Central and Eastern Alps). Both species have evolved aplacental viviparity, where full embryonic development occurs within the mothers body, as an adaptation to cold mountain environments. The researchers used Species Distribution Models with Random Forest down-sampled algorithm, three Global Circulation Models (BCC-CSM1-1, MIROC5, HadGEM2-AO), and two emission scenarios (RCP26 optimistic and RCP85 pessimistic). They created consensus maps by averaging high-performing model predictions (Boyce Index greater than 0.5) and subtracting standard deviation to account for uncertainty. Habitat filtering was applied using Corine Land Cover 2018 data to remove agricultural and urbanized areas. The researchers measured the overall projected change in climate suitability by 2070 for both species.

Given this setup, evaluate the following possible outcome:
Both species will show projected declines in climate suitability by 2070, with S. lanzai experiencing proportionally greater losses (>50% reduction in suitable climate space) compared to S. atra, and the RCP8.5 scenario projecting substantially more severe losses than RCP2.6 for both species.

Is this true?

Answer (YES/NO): NO